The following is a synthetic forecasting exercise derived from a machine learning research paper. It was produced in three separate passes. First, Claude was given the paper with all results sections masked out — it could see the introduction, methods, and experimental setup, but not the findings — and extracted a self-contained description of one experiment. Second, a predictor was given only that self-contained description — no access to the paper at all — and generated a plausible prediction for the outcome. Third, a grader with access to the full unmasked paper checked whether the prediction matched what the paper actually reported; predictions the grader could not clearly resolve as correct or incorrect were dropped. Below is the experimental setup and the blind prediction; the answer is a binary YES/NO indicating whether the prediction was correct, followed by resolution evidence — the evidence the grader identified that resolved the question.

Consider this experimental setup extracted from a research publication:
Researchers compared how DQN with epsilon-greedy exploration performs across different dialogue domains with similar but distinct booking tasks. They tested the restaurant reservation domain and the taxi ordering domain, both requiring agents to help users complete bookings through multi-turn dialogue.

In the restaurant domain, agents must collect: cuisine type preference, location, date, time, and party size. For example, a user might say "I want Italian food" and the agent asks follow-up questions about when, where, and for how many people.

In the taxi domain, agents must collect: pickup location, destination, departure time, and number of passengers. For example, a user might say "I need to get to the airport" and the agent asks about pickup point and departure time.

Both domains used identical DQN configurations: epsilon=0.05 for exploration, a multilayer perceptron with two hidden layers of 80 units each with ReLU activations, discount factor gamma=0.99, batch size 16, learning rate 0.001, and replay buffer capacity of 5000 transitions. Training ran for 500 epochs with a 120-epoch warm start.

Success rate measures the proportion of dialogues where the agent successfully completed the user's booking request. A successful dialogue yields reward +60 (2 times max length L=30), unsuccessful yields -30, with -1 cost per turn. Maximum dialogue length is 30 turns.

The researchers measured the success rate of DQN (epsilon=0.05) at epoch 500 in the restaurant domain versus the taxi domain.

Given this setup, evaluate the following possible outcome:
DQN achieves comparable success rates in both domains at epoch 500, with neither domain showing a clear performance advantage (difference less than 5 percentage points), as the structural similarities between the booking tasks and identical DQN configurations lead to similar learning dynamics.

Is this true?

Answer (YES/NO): NO